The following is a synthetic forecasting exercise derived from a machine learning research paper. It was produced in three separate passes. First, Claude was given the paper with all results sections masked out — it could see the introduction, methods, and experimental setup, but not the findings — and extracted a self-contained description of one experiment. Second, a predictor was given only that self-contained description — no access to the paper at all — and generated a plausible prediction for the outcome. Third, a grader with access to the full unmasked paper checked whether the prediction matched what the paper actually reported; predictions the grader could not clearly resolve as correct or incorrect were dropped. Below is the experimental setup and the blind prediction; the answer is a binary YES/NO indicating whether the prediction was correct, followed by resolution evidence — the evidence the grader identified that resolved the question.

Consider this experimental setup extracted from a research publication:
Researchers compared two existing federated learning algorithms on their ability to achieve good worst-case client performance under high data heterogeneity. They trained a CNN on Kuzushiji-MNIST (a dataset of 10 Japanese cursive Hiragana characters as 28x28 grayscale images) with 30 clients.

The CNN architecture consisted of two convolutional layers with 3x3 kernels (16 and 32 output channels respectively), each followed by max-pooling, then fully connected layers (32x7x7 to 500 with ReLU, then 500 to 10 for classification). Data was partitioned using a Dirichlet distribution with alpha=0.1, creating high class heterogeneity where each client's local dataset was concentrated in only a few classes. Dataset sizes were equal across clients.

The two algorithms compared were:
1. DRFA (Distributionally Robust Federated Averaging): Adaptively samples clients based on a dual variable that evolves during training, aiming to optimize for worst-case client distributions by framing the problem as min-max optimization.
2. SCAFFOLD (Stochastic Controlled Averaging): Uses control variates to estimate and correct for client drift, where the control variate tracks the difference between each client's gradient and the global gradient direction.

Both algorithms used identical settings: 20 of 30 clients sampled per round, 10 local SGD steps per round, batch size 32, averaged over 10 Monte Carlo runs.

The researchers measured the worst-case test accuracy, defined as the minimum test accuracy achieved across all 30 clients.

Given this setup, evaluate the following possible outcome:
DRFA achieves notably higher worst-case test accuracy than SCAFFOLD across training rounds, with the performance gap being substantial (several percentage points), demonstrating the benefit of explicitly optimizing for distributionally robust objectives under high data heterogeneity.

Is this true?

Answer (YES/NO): NO